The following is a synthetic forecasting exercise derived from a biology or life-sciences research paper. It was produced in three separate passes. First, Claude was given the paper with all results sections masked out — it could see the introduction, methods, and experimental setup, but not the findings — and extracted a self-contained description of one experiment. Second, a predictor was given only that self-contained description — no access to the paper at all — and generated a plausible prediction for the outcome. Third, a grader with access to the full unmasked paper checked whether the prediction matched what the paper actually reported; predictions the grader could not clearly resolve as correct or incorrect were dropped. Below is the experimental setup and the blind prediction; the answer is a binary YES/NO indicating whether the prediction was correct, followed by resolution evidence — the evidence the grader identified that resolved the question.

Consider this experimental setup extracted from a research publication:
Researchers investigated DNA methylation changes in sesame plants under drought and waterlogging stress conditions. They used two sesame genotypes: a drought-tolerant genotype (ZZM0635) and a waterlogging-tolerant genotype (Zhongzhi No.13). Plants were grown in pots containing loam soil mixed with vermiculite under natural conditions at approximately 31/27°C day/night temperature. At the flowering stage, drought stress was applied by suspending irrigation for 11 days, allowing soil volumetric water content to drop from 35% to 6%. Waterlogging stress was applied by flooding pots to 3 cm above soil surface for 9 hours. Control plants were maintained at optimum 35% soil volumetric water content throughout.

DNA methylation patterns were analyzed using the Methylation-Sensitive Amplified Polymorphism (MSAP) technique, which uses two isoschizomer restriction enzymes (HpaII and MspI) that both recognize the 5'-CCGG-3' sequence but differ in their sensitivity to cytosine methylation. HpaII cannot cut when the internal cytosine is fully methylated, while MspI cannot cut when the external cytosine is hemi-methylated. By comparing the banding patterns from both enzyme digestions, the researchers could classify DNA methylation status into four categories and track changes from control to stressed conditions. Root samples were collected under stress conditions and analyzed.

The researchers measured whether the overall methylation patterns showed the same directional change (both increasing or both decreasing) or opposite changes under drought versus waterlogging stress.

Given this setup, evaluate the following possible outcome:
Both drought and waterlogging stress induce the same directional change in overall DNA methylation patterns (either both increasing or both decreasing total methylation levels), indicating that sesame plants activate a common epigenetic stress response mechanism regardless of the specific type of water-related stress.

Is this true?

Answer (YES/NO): NO